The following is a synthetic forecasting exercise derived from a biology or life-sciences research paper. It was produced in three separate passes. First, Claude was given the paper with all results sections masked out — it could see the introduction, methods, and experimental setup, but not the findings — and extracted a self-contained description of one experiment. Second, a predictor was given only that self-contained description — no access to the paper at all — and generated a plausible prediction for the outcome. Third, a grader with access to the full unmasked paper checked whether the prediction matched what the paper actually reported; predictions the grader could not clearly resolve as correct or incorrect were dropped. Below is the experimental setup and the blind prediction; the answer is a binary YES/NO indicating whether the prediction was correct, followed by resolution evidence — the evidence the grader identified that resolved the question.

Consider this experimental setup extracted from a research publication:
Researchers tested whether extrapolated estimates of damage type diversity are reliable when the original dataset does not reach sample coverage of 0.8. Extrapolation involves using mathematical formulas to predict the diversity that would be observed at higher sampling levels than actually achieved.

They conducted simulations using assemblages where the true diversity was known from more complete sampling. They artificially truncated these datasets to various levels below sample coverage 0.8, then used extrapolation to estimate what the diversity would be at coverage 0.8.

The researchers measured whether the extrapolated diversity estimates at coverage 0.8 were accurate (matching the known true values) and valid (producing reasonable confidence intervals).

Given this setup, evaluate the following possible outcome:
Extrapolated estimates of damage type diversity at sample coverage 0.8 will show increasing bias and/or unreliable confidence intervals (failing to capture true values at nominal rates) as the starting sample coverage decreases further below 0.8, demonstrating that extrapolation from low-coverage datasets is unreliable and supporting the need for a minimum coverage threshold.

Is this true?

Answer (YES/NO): YES